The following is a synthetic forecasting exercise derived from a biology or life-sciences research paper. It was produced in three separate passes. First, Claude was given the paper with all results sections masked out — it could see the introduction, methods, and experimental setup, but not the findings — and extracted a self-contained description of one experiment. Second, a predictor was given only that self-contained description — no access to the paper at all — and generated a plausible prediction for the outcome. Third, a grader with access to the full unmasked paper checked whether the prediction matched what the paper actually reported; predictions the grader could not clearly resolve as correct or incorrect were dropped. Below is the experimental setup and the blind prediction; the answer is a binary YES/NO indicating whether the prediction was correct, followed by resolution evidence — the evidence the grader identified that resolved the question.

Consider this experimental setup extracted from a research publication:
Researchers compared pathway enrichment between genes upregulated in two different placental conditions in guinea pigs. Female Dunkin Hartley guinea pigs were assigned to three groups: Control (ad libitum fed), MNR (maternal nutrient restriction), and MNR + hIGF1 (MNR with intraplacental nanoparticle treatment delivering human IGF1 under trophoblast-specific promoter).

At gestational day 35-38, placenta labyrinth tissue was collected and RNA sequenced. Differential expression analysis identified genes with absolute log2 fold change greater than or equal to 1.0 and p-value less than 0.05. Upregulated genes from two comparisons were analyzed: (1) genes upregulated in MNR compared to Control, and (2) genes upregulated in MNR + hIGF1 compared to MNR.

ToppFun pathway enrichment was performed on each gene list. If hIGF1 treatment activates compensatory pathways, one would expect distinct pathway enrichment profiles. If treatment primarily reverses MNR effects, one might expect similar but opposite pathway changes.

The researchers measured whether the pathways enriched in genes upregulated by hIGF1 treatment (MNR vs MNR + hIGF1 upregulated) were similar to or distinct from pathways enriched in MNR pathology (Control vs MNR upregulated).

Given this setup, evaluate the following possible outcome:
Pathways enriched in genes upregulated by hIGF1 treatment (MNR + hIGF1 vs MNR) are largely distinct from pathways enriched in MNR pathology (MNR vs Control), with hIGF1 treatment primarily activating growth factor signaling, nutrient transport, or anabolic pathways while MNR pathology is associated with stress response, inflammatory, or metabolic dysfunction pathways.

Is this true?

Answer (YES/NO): YES